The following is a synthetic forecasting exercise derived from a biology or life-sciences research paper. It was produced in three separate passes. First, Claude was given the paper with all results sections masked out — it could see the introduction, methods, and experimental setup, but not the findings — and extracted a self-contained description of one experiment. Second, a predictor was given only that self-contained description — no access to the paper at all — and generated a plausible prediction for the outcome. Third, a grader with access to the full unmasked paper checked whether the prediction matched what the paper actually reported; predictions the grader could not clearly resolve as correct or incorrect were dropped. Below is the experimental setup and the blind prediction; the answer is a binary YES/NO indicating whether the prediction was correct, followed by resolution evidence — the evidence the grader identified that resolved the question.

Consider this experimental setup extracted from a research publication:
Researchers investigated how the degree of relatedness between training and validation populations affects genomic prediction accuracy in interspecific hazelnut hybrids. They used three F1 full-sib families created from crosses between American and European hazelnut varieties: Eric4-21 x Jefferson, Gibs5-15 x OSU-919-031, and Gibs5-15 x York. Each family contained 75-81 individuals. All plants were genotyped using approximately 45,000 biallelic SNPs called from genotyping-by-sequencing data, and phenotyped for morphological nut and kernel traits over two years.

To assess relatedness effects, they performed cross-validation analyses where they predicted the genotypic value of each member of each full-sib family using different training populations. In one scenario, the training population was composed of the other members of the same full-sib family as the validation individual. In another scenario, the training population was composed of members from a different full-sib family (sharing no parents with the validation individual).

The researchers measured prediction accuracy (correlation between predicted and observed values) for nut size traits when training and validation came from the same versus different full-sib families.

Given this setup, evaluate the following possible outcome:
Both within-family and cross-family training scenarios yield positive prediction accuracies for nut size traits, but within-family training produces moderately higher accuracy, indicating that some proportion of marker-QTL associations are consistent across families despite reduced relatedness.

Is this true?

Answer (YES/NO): NO